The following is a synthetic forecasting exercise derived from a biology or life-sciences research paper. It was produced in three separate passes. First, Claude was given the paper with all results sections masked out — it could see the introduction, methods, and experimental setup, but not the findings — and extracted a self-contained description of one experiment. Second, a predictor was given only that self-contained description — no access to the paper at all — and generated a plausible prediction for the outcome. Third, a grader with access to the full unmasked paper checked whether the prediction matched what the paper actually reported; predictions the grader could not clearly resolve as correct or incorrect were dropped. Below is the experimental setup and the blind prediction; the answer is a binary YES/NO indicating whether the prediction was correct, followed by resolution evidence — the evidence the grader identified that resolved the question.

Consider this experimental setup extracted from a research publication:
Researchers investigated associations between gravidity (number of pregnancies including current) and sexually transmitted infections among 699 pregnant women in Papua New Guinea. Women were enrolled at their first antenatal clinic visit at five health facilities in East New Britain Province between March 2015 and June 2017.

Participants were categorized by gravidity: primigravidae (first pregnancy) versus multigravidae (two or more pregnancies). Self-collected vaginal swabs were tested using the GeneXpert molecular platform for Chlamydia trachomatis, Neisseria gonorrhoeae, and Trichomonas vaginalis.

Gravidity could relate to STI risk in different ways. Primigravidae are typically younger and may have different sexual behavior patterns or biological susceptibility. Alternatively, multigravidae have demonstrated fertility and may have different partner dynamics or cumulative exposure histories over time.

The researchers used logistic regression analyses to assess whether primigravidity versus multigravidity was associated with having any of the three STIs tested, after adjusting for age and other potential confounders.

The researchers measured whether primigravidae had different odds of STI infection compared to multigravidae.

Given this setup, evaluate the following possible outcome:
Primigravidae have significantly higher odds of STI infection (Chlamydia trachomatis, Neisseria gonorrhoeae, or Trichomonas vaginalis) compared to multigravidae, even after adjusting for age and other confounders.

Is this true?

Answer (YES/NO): NO